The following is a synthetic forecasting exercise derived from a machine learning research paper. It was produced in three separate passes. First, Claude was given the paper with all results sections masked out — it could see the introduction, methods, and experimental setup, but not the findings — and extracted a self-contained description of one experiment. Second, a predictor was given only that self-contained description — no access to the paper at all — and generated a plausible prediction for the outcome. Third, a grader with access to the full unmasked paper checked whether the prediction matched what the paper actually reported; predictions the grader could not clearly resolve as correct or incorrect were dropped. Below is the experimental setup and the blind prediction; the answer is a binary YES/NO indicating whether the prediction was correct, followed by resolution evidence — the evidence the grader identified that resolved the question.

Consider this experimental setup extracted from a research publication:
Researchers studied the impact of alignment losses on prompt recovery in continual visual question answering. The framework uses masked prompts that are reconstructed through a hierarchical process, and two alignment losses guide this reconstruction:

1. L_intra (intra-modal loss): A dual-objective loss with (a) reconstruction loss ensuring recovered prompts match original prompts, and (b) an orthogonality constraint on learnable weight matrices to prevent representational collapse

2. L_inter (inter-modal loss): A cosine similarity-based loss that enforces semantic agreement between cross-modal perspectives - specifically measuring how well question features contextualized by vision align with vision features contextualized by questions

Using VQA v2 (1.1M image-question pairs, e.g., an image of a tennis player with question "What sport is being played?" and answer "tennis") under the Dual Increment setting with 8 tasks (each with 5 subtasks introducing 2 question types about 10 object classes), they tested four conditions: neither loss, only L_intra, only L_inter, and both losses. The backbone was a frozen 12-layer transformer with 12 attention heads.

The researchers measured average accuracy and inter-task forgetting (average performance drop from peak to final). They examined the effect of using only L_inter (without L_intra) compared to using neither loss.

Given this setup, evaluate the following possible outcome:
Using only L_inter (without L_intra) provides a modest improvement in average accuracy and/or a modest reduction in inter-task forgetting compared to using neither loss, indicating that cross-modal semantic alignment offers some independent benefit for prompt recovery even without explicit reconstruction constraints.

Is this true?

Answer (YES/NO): YES